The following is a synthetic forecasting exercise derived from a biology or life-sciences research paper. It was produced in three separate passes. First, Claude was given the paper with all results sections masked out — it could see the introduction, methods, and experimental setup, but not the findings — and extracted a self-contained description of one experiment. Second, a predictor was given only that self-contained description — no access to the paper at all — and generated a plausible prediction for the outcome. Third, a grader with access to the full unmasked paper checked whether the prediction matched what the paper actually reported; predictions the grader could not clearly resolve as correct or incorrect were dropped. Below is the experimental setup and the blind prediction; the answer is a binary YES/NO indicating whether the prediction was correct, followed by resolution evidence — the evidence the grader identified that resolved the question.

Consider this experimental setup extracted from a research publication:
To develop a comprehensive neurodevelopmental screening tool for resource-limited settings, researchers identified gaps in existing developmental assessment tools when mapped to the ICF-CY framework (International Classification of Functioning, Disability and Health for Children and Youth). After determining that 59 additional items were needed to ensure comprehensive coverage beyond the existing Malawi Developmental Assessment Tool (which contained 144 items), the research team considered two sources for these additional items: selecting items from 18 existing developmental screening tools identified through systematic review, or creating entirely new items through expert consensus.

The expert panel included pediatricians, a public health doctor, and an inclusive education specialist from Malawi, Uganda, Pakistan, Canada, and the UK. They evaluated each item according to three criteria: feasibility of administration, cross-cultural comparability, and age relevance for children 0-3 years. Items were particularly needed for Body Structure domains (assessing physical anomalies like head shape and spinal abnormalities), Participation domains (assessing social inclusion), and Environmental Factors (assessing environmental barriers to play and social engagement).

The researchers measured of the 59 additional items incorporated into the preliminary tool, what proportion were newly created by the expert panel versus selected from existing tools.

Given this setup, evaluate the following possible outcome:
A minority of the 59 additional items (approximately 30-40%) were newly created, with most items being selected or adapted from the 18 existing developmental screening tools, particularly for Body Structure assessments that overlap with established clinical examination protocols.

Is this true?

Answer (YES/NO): NO